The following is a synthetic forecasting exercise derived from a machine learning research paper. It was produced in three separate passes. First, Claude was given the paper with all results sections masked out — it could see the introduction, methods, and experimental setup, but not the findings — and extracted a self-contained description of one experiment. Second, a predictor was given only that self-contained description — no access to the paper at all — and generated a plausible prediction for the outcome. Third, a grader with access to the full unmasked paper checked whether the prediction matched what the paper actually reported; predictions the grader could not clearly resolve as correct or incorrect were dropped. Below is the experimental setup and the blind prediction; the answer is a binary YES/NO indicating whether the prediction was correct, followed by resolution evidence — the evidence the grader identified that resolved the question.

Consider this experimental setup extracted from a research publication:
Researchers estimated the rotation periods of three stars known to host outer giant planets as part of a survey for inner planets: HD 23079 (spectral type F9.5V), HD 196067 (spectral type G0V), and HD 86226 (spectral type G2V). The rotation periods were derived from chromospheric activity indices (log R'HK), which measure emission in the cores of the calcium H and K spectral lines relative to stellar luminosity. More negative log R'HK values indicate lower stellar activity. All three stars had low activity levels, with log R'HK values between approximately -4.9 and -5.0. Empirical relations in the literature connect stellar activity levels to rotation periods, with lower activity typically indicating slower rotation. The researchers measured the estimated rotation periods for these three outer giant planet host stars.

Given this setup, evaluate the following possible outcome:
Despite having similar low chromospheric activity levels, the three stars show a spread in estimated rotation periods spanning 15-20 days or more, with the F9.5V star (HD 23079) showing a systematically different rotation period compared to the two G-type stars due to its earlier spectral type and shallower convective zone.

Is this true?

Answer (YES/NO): NO